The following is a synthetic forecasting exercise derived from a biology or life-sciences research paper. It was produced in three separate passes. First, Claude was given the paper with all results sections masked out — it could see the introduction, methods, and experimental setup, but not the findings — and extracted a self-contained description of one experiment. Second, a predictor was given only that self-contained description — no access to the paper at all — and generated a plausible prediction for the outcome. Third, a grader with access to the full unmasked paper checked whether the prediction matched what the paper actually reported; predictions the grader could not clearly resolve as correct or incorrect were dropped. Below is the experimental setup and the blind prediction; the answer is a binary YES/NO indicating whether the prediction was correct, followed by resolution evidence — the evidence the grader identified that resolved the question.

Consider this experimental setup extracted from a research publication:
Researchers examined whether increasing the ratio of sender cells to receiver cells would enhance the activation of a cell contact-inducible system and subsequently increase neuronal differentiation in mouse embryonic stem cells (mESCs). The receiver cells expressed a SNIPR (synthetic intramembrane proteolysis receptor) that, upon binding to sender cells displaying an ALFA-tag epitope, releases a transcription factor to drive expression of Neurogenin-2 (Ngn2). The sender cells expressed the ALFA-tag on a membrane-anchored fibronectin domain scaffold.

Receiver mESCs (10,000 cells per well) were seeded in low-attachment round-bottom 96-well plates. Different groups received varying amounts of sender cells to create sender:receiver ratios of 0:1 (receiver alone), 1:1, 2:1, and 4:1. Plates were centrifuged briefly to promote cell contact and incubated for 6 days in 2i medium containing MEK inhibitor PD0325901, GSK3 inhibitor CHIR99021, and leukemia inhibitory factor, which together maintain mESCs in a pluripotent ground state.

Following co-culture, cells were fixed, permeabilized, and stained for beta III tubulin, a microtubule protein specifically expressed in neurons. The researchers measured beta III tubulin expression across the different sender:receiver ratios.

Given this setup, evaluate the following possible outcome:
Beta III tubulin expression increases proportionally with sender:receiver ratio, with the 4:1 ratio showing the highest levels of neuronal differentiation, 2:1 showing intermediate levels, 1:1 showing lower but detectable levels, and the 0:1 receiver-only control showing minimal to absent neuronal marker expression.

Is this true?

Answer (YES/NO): NO